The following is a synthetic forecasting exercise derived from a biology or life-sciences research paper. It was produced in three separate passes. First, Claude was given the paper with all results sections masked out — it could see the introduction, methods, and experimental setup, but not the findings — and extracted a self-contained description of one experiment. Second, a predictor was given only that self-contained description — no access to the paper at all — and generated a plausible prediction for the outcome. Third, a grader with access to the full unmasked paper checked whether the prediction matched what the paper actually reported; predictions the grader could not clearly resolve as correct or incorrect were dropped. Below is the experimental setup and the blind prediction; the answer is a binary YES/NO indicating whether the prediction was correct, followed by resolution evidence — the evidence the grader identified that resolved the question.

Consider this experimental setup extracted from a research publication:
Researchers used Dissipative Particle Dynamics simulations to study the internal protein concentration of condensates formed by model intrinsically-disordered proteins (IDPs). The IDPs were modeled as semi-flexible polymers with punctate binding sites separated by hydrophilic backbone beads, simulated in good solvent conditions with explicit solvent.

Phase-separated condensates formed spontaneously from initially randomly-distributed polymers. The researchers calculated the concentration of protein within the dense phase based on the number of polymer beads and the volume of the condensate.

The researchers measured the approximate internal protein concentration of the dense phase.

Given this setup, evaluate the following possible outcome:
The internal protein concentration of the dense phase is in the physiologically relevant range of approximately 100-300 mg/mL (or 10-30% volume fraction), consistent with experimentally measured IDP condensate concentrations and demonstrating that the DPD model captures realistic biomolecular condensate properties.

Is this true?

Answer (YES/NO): NO